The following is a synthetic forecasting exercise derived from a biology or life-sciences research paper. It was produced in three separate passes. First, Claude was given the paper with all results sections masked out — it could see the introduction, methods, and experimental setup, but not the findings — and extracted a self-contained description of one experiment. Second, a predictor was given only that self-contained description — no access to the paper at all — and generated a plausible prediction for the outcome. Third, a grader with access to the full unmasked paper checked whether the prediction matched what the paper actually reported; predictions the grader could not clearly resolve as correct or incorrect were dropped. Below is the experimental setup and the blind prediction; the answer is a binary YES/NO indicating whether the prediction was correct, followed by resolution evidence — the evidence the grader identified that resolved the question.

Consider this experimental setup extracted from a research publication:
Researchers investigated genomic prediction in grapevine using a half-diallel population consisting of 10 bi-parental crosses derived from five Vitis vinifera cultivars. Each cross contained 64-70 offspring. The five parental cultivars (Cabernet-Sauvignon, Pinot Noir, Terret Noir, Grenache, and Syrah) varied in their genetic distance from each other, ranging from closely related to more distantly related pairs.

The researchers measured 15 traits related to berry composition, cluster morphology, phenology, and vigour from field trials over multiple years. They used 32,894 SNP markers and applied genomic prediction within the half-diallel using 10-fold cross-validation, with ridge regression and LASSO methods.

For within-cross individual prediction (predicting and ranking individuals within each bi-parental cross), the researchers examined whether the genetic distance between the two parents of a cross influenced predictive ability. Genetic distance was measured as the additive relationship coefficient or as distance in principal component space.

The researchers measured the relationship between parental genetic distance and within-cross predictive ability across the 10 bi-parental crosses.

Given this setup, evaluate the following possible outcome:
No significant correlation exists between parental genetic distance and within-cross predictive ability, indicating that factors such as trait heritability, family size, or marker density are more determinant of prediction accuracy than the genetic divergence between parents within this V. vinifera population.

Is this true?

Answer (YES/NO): YES